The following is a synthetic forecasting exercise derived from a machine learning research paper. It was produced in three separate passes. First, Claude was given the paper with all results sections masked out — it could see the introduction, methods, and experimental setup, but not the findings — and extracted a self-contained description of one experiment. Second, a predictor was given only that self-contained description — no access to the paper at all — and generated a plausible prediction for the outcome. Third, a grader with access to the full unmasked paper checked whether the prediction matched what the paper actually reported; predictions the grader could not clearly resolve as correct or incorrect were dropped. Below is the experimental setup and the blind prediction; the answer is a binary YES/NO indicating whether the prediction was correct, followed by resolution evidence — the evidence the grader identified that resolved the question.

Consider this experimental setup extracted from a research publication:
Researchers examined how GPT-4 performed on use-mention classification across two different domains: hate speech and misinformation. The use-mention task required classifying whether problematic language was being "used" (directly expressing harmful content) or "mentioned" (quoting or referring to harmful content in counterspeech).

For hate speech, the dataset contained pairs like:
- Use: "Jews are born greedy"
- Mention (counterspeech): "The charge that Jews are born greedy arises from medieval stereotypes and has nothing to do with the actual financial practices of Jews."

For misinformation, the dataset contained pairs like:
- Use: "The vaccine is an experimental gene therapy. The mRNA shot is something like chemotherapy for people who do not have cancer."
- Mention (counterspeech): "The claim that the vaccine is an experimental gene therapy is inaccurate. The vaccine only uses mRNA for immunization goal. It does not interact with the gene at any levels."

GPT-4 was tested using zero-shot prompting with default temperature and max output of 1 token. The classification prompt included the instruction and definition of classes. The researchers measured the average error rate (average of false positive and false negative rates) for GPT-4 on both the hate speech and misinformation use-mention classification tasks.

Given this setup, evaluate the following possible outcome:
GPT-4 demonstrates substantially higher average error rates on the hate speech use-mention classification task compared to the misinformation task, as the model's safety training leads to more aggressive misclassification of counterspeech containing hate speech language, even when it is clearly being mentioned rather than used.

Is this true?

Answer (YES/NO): NO